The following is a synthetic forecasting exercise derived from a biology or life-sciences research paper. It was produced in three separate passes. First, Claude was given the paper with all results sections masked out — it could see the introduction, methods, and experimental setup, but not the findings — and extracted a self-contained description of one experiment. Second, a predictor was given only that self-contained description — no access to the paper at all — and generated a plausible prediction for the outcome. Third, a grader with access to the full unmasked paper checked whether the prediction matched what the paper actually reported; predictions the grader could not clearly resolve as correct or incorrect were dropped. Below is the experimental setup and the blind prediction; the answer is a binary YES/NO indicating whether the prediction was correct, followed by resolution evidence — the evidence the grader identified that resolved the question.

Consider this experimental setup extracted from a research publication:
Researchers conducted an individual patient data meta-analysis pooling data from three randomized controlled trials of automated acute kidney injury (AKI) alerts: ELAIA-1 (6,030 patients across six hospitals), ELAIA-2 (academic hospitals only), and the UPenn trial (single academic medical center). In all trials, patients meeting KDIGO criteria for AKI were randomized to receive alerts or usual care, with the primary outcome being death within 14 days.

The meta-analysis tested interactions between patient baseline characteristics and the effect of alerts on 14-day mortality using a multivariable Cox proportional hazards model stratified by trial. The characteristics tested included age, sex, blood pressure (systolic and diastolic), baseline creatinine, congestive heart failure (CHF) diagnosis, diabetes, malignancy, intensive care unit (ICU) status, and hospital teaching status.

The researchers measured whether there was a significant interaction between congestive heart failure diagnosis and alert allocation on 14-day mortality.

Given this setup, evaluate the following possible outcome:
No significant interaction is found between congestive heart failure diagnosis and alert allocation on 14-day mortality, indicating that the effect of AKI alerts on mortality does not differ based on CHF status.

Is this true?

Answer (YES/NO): YES